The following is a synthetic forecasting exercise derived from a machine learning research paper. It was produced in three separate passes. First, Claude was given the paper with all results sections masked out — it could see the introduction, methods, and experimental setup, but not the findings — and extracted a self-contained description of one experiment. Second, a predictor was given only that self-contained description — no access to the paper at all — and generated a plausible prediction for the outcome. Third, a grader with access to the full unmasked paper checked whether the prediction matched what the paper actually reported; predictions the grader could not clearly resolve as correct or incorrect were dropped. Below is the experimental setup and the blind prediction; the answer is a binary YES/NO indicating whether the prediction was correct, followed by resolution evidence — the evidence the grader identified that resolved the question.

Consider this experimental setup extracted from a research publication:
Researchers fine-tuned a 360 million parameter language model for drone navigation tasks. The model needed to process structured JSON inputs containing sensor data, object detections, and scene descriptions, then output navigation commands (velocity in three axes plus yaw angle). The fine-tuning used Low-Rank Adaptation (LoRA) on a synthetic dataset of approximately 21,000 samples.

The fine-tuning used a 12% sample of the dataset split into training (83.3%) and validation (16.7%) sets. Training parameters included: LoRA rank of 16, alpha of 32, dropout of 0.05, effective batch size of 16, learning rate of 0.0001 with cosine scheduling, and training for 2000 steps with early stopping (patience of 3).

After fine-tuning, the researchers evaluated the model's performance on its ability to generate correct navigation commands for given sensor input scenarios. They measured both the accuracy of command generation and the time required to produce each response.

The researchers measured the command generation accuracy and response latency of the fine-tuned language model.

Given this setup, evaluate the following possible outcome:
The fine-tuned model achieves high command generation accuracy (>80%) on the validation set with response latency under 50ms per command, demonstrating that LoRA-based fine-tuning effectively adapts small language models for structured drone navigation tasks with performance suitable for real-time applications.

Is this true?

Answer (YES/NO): NO